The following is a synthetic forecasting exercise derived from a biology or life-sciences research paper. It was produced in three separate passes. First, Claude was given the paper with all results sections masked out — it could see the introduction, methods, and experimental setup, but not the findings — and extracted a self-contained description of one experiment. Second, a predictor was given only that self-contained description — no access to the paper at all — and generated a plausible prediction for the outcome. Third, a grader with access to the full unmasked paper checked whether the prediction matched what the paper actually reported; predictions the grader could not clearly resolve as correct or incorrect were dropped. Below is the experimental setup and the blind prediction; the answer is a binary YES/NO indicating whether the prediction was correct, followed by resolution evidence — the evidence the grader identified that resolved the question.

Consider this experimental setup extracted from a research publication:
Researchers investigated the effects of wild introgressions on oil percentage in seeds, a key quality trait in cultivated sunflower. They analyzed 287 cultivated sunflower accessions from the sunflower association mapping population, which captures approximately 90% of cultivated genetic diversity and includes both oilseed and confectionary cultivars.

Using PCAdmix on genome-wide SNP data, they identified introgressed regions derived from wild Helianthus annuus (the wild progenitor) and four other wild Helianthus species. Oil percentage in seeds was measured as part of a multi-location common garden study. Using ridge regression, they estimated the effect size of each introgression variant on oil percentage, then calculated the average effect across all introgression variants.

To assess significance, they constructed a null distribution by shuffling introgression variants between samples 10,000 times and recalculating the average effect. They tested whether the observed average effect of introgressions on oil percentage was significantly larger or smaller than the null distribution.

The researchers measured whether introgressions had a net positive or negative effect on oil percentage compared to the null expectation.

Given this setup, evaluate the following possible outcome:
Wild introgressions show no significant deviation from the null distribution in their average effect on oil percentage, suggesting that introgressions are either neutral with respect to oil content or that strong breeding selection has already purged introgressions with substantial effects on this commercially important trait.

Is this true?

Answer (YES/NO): NO